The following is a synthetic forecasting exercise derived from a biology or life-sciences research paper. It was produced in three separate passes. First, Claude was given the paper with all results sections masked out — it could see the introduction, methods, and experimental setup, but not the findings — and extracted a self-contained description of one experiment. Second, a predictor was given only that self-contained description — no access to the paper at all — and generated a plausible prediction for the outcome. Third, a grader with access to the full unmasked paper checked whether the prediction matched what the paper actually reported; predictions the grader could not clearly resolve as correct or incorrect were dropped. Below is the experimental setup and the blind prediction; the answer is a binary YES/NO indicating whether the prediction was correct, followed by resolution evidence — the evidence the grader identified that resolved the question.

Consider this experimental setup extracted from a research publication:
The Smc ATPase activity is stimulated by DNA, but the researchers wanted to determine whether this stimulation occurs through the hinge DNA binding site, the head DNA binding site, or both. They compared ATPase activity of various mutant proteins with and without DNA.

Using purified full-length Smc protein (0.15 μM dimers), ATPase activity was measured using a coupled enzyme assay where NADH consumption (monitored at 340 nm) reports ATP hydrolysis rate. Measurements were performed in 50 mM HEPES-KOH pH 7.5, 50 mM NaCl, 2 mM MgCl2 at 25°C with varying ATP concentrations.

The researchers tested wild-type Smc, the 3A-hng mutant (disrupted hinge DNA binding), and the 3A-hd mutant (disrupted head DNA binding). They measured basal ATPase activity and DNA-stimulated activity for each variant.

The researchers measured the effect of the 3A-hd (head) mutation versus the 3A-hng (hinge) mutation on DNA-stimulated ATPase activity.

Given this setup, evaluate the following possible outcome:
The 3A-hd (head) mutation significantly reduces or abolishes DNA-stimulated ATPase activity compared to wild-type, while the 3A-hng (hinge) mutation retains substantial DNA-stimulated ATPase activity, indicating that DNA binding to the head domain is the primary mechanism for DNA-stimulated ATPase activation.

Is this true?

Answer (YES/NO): NO